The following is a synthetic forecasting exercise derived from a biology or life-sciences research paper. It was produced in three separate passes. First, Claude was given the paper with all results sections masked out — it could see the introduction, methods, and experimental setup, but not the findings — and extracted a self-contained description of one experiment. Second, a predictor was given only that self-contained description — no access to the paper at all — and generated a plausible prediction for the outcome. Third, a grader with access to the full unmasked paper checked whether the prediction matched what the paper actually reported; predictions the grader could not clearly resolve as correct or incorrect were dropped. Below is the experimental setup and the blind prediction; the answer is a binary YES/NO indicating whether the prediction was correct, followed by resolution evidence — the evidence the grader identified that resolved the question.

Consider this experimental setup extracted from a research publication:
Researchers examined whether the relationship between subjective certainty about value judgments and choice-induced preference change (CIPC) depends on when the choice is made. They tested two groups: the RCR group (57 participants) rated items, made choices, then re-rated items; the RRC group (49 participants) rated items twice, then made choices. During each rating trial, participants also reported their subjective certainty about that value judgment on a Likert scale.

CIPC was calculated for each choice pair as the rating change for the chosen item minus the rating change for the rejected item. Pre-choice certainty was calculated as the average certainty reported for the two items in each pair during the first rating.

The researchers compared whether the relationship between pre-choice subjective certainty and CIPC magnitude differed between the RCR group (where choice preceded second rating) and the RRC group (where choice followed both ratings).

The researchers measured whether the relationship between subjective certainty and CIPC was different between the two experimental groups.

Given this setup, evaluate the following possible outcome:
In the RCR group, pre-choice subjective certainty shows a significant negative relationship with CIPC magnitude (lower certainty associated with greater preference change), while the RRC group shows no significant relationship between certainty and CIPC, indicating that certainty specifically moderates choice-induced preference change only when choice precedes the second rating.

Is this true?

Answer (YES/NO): NO